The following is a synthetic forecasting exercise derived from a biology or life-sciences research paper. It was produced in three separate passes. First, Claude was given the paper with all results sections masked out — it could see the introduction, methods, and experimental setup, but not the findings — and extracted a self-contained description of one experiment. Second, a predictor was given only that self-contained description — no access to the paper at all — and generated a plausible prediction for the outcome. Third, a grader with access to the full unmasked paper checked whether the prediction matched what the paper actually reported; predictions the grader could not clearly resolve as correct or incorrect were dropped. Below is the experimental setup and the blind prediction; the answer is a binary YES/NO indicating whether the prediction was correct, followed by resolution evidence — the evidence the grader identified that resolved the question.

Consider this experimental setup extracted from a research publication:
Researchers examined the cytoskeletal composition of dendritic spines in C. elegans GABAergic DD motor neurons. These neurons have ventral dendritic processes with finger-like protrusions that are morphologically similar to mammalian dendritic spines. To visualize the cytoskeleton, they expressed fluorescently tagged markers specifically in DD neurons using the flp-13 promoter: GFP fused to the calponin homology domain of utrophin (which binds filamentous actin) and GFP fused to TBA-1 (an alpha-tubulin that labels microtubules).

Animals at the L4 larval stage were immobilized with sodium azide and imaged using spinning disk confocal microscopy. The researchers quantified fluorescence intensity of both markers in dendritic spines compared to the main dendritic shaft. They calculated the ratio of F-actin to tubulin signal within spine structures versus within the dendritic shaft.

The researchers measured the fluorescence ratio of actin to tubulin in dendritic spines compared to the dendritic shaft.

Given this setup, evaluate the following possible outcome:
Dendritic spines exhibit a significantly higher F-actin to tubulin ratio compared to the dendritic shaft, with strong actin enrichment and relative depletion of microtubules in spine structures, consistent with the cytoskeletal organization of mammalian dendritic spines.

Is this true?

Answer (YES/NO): YES